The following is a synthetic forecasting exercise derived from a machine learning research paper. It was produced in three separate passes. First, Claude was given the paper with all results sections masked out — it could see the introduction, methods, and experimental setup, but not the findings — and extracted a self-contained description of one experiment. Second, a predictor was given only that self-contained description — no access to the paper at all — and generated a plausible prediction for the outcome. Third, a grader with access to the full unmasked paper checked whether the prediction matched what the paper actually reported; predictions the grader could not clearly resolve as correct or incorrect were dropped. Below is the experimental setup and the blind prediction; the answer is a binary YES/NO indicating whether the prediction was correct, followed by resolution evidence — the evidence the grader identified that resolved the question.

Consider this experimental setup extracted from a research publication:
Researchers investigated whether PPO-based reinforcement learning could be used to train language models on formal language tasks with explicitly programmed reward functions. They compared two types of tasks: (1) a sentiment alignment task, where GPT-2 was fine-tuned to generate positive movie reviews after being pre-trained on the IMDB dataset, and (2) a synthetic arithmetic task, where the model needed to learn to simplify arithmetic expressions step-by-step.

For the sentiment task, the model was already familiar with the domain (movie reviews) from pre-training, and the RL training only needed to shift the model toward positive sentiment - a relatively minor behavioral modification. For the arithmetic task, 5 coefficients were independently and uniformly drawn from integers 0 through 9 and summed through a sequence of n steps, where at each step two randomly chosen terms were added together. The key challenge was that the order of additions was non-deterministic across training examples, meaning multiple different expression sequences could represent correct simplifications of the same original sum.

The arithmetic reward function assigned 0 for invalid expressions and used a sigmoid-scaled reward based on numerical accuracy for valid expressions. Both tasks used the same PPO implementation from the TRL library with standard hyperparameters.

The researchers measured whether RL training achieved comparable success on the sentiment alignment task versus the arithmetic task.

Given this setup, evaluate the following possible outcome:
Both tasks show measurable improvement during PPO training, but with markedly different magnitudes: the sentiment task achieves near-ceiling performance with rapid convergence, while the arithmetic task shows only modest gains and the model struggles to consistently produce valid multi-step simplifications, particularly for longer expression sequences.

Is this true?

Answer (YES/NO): NO